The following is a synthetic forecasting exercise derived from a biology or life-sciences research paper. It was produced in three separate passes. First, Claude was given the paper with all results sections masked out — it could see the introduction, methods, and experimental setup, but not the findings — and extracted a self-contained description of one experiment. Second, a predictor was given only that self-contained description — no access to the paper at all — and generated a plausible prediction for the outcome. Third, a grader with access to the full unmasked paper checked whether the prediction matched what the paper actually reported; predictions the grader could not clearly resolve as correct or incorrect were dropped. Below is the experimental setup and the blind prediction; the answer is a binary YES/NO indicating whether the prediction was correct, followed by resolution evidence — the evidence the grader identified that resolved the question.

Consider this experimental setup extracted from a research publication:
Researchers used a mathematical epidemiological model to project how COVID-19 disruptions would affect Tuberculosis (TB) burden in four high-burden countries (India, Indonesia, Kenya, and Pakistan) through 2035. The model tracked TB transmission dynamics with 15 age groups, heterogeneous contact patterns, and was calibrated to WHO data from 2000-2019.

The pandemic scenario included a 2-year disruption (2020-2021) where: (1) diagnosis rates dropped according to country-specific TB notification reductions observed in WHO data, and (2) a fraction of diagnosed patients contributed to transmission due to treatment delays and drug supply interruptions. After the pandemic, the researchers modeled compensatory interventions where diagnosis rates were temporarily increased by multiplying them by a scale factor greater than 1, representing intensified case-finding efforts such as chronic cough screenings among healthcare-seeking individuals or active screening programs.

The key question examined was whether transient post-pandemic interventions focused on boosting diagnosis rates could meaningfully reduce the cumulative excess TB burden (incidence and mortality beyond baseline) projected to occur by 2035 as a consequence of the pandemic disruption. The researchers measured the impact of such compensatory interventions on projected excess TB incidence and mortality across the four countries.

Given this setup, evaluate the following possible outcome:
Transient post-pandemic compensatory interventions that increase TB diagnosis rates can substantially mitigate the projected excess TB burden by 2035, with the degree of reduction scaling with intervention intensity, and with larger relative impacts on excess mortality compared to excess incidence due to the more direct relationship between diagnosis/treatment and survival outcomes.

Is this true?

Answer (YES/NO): NO